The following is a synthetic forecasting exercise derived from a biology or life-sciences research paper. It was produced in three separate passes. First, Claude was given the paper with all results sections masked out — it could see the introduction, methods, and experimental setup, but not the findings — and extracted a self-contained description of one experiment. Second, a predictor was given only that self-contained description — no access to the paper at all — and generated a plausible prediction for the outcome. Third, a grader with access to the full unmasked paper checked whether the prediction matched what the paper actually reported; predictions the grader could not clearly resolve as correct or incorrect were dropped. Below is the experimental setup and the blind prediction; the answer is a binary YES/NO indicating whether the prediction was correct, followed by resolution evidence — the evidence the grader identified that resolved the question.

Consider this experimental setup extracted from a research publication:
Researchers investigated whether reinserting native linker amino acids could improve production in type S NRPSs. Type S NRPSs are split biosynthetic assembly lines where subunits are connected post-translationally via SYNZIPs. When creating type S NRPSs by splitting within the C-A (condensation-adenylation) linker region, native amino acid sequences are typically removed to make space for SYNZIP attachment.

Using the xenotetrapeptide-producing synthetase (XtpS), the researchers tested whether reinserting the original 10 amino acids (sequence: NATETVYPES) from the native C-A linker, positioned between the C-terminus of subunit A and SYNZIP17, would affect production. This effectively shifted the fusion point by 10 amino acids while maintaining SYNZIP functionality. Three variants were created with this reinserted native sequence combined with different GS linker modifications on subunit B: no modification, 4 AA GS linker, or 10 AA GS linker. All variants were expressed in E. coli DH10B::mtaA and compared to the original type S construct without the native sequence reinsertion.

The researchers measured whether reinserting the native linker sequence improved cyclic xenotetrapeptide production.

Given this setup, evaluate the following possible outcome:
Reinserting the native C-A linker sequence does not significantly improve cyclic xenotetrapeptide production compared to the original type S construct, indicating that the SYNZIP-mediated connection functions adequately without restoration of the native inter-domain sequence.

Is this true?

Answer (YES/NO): NO